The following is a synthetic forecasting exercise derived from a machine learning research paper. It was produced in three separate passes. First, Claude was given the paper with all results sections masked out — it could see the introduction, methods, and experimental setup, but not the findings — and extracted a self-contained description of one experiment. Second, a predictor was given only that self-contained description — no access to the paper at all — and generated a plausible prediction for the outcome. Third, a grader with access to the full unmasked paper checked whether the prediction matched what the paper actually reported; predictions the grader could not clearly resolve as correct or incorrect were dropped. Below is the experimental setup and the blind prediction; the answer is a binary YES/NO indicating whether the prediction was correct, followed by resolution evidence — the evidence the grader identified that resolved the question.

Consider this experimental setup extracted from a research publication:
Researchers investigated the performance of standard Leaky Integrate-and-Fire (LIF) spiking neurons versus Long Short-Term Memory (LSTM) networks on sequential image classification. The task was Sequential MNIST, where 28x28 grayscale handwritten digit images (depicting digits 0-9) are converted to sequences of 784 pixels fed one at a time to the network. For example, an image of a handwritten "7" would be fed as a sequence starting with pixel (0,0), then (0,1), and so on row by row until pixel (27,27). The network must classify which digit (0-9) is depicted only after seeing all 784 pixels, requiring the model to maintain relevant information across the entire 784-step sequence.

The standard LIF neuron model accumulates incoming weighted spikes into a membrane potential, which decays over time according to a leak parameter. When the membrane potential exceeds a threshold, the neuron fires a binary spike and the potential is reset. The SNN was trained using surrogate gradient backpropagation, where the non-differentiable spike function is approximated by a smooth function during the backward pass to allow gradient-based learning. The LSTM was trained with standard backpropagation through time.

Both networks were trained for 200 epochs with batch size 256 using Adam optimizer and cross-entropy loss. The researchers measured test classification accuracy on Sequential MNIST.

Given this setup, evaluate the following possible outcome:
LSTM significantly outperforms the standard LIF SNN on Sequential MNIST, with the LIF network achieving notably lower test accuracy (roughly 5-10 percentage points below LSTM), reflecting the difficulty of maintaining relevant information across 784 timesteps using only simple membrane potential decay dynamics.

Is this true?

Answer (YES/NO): NO